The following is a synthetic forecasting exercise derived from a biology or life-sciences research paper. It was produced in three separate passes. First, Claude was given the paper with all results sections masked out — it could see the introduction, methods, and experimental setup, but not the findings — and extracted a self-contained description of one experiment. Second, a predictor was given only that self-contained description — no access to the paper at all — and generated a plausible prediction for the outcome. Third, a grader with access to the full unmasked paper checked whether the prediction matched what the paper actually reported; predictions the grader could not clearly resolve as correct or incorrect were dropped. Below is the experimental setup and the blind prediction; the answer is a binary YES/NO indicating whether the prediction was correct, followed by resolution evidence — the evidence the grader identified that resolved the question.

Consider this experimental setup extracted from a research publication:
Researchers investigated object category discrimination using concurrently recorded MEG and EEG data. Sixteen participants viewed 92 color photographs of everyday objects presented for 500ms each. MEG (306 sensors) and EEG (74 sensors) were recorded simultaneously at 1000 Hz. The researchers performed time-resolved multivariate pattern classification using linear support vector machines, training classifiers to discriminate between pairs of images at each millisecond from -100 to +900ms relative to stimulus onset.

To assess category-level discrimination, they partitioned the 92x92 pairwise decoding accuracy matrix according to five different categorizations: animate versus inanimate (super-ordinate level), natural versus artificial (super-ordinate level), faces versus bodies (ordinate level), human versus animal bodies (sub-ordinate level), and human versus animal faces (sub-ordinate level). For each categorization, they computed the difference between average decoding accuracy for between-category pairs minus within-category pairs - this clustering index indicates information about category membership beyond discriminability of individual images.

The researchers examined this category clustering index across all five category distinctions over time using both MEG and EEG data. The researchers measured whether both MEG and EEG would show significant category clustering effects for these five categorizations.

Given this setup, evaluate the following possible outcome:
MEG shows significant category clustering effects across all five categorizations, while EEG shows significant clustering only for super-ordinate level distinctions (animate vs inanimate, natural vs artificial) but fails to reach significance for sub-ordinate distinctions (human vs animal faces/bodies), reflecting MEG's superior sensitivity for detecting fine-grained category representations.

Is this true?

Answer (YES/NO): NO